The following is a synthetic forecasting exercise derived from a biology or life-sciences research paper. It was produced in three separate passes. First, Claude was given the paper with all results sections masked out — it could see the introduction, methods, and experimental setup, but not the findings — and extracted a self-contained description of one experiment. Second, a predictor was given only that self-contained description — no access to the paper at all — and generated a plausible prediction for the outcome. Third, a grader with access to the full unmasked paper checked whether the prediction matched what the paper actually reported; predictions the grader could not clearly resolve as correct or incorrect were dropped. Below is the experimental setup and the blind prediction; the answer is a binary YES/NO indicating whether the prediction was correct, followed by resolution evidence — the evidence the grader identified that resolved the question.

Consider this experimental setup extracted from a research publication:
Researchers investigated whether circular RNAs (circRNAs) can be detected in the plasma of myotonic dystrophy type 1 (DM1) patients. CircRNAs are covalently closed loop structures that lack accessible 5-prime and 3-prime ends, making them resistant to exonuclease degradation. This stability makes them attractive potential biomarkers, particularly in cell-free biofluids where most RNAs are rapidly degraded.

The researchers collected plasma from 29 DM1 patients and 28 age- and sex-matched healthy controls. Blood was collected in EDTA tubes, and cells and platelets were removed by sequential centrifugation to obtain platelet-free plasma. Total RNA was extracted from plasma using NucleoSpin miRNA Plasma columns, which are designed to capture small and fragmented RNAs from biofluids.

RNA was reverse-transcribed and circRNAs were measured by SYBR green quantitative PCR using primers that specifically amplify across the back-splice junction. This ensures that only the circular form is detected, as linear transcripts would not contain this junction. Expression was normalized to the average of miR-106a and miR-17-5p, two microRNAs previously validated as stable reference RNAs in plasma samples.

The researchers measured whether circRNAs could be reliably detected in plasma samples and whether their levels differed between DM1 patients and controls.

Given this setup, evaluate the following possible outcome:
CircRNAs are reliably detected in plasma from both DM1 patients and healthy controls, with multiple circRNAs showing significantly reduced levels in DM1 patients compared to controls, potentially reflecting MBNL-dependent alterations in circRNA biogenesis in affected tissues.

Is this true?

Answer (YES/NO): NO